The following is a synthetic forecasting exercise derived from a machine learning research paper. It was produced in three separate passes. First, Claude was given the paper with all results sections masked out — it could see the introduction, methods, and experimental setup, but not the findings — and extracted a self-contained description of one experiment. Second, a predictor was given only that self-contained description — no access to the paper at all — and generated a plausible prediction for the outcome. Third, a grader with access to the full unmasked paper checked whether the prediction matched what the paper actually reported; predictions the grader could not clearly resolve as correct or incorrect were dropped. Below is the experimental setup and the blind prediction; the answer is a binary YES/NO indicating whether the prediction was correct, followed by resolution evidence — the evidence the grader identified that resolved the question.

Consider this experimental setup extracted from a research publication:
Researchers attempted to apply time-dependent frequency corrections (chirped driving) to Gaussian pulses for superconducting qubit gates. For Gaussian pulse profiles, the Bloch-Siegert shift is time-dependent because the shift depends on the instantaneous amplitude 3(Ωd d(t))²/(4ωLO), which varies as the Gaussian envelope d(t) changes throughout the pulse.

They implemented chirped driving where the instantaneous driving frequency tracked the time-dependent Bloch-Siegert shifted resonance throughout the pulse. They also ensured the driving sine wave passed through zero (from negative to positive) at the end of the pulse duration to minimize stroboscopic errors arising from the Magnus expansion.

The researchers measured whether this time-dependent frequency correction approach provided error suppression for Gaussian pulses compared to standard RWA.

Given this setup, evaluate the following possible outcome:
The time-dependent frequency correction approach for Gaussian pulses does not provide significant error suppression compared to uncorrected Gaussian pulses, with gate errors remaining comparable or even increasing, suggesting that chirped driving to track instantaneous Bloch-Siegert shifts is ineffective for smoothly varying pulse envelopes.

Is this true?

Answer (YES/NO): YES